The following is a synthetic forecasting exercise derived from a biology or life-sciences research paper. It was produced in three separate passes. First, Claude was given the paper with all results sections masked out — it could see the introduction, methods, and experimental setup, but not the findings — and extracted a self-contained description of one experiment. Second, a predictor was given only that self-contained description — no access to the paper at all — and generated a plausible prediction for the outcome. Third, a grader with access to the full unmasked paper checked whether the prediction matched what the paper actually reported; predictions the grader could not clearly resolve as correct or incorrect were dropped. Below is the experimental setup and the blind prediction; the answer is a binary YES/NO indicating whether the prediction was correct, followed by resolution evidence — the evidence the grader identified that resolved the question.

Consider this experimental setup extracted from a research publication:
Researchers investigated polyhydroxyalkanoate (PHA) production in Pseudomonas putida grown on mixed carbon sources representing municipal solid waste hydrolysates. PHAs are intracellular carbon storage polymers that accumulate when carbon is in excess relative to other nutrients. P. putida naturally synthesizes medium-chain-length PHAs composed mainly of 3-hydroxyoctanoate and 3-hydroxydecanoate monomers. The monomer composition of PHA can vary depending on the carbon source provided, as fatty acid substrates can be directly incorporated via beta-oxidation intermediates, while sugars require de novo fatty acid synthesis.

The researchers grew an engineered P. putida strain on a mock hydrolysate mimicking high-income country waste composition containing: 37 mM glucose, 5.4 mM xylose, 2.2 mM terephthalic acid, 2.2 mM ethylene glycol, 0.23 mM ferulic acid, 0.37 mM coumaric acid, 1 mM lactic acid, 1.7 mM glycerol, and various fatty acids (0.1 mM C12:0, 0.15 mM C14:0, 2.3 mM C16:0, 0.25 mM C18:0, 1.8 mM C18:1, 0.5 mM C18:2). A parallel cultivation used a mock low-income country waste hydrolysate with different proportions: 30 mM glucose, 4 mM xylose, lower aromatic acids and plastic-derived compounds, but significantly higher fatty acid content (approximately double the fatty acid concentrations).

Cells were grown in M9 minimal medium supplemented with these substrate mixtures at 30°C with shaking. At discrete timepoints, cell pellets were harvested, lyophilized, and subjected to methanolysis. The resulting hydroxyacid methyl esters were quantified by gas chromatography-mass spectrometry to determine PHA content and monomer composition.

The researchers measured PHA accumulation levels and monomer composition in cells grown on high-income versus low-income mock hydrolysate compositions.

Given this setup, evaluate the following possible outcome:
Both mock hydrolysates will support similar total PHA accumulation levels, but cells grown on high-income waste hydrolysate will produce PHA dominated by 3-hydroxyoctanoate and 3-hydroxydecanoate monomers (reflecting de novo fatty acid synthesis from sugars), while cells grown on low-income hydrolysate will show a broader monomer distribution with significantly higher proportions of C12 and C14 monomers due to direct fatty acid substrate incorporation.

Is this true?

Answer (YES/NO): NO